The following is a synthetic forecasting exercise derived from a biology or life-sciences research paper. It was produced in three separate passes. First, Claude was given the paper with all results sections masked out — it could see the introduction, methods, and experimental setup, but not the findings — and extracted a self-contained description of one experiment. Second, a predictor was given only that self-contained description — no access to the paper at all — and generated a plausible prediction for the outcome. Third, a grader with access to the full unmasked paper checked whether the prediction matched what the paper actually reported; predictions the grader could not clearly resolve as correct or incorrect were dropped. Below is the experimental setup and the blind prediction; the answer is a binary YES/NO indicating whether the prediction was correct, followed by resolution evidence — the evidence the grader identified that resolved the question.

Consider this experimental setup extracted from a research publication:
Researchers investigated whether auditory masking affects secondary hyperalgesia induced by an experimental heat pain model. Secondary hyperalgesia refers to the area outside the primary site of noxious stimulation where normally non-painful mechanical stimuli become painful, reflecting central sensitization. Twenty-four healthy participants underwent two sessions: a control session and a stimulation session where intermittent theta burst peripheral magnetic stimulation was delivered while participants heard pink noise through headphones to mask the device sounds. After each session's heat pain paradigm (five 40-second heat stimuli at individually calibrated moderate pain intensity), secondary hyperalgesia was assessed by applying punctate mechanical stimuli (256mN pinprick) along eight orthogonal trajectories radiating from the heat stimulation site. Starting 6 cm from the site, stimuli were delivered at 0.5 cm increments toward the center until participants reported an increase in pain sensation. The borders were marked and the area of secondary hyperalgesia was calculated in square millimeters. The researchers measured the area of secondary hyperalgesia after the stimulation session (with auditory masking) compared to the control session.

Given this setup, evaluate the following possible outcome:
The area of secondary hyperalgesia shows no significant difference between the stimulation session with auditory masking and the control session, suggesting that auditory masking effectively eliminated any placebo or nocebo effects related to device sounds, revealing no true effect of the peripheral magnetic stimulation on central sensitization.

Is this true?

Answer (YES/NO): YES